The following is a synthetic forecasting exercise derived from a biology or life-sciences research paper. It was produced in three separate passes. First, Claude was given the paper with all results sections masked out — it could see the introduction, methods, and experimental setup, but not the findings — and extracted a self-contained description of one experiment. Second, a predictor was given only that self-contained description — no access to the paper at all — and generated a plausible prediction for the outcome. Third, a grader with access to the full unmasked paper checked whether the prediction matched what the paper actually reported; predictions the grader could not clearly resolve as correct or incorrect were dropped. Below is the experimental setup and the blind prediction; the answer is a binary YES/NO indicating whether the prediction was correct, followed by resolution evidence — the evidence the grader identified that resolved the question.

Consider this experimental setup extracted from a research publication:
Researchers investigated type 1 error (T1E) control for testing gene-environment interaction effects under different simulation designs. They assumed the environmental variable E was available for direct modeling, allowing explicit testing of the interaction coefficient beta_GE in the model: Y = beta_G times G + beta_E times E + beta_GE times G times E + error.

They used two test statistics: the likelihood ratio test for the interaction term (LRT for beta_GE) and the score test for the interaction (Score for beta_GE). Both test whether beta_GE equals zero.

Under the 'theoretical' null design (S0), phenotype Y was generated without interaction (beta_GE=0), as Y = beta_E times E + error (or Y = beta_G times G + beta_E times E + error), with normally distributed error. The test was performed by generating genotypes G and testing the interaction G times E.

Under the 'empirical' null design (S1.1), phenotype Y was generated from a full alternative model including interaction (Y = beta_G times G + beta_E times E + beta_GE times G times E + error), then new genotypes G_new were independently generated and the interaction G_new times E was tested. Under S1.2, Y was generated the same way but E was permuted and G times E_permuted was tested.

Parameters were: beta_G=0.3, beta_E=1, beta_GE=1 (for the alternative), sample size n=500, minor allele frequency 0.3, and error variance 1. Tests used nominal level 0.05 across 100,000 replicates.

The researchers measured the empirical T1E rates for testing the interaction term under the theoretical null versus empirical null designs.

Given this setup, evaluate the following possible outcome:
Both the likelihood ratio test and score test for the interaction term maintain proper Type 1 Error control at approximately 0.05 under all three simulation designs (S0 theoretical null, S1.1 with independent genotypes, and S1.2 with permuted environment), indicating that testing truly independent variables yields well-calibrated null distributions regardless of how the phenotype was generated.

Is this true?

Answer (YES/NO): NO